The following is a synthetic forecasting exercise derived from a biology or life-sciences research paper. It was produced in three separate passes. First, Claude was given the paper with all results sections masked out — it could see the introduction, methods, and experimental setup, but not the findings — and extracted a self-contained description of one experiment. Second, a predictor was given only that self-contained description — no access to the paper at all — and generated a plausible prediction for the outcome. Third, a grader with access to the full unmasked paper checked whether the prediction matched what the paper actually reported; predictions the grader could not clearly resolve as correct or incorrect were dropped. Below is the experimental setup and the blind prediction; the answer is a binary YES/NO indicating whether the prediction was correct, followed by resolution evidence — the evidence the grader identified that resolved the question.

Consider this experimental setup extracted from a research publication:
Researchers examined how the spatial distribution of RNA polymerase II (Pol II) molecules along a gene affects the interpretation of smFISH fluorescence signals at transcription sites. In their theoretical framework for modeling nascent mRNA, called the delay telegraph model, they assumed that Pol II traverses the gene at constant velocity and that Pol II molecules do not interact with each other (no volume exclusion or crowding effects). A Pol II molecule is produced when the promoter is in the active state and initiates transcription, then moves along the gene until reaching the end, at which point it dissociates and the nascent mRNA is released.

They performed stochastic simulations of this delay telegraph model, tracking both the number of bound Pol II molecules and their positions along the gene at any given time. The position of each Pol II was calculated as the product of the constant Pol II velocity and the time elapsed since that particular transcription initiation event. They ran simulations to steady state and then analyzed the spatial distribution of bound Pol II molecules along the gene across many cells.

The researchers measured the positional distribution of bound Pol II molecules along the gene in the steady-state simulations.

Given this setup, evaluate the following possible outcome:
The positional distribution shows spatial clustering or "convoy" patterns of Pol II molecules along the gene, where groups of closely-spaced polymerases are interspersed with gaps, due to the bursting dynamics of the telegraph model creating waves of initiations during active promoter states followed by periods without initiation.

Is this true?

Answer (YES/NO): NO